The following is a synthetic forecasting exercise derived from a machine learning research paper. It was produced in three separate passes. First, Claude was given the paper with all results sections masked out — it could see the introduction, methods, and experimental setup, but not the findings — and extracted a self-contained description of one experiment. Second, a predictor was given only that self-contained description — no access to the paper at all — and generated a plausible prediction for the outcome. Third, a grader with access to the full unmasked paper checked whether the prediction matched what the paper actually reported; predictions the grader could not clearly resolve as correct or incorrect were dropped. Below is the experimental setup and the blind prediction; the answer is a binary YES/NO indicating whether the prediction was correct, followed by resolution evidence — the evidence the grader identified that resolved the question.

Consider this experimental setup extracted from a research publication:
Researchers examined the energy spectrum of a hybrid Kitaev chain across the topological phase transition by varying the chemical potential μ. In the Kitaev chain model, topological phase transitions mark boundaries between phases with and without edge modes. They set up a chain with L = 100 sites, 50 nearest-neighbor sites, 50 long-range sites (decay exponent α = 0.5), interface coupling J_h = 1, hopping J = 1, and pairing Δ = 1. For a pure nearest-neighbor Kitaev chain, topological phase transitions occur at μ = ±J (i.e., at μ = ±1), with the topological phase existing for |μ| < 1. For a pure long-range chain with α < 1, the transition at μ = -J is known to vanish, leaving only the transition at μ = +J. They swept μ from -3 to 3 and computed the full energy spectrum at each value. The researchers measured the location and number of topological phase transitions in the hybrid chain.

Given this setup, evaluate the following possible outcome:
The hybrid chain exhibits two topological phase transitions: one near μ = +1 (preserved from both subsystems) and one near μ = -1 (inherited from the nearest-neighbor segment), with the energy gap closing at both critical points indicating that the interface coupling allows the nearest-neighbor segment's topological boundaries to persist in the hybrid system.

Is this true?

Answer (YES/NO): YES